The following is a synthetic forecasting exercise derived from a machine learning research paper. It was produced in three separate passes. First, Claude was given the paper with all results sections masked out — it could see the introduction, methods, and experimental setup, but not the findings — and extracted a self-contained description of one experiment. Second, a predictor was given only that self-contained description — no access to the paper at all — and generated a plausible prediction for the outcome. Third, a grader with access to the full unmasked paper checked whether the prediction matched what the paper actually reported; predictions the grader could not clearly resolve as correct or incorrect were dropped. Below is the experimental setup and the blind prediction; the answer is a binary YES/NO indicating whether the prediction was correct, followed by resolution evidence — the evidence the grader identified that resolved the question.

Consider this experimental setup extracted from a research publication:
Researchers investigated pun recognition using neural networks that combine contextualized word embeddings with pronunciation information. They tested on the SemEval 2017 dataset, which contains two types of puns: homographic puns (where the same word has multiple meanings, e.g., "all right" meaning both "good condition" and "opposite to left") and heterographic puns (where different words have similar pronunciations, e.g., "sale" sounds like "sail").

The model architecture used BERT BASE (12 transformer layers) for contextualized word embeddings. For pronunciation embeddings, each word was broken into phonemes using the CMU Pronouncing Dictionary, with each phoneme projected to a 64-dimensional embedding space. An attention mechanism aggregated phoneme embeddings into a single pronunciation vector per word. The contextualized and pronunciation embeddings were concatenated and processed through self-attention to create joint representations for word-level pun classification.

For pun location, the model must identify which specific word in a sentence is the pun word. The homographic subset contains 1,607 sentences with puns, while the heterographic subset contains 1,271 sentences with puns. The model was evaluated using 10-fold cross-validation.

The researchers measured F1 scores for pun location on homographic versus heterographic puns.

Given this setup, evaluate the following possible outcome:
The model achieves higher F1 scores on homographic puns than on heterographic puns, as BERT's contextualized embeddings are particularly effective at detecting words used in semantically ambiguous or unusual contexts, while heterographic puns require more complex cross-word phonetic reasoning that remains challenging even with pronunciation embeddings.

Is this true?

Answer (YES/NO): NO